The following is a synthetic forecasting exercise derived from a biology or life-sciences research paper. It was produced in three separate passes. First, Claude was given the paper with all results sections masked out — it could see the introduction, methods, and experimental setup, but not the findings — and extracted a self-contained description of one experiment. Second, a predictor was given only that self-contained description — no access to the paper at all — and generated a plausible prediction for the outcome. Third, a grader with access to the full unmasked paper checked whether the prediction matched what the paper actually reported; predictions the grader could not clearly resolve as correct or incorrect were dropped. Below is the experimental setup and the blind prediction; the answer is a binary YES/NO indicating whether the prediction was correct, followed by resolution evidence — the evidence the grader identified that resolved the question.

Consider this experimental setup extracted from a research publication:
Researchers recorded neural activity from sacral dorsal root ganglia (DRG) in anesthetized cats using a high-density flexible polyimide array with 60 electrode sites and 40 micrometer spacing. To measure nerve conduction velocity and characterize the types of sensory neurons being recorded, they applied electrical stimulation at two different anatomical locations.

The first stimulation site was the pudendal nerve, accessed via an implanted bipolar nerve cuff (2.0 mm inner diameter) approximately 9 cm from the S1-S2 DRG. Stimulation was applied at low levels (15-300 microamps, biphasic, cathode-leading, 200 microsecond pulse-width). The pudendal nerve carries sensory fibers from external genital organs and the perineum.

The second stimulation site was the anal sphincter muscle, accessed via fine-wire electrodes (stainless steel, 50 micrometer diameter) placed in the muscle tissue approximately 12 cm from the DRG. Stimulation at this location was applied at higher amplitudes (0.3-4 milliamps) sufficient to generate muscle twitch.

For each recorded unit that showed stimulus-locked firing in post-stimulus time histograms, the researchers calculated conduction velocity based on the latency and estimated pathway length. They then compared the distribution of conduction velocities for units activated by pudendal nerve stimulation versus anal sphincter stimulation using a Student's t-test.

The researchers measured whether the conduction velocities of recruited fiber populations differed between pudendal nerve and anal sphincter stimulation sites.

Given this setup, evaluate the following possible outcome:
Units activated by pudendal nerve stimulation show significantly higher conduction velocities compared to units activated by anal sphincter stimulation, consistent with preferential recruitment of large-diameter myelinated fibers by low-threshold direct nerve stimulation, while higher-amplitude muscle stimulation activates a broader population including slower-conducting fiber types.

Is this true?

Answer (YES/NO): NO